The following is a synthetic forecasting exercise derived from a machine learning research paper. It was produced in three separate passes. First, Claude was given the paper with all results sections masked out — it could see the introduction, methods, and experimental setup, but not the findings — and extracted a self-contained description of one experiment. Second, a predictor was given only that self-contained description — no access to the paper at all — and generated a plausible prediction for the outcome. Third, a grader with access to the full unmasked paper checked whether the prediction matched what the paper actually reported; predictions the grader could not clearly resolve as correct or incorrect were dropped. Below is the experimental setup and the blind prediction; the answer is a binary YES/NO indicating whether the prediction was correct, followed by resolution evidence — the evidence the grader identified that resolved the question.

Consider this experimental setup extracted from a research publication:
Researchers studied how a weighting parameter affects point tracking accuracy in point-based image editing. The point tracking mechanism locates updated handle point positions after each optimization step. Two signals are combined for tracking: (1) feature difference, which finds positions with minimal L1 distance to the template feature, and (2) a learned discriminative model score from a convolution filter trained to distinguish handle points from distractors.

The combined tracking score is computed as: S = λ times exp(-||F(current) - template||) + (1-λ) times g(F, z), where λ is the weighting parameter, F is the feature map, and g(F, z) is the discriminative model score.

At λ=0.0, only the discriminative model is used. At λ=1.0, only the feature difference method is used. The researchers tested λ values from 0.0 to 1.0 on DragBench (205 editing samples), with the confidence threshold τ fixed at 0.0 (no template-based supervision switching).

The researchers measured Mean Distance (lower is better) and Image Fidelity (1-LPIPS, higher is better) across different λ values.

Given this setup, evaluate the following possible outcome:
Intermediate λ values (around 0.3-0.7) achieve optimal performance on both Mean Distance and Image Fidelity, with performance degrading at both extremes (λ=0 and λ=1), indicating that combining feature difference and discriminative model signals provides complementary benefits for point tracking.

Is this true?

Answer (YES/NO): NO